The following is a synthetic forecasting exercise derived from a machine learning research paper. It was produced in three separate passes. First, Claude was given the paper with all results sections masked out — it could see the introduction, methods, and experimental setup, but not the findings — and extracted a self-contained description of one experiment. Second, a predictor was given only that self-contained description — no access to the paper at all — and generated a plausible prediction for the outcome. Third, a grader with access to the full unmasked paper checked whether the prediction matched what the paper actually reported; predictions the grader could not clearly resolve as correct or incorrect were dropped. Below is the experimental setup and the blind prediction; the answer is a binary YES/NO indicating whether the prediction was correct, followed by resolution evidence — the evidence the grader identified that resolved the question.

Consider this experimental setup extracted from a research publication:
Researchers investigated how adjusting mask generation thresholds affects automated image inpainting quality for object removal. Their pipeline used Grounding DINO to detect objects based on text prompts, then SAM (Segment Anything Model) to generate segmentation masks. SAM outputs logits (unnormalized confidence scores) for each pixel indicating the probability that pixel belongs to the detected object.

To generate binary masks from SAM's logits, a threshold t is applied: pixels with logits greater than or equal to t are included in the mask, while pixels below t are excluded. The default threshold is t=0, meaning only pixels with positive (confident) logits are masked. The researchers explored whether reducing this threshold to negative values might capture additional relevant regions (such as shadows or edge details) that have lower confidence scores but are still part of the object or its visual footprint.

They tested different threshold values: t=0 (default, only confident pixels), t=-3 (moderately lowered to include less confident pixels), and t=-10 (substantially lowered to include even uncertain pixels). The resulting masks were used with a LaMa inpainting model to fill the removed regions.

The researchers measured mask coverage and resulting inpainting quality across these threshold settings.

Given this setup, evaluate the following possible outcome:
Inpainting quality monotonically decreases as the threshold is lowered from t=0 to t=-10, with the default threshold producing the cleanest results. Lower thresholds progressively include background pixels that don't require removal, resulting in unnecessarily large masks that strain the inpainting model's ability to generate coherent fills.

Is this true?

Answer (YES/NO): NO